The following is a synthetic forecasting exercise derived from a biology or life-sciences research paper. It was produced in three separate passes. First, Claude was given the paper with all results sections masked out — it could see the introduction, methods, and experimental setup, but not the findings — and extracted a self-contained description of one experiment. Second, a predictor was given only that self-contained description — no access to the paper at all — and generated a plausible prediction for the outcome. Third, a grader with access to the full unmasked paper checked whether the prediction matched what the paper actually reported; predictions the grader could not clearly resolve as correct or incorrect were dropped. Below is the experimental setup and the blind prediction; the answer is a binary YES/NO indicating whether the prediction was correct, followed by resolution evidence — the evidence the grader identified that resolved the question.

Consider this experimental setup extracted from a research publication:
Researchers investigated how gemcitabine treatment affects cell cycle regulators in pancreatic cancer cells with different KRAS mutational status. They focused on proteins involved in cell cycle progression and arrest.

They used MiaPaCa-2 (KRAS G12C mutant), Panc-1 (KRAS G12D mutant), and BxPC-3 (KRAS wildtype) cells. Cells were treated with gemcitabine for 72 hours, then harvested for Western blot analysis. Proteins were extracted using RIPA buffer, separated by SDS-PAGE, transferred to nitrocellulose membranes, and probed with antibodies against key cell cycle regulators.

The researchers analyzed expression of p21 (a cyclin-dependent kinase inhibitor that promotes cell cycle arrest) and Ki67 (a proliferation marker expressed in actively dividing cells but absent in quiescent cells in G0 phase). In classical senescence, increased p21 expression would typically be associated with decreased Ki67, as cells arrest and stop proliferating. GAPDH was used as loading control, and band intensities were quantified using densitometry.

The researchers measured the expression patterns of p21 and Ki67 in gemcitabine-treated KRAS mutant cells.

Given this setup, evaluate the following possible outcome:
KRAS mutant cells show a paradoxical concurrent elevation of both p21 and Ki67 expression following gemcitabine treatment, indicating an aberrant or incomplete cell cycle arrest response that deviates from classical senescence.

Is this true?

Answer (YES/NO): YES